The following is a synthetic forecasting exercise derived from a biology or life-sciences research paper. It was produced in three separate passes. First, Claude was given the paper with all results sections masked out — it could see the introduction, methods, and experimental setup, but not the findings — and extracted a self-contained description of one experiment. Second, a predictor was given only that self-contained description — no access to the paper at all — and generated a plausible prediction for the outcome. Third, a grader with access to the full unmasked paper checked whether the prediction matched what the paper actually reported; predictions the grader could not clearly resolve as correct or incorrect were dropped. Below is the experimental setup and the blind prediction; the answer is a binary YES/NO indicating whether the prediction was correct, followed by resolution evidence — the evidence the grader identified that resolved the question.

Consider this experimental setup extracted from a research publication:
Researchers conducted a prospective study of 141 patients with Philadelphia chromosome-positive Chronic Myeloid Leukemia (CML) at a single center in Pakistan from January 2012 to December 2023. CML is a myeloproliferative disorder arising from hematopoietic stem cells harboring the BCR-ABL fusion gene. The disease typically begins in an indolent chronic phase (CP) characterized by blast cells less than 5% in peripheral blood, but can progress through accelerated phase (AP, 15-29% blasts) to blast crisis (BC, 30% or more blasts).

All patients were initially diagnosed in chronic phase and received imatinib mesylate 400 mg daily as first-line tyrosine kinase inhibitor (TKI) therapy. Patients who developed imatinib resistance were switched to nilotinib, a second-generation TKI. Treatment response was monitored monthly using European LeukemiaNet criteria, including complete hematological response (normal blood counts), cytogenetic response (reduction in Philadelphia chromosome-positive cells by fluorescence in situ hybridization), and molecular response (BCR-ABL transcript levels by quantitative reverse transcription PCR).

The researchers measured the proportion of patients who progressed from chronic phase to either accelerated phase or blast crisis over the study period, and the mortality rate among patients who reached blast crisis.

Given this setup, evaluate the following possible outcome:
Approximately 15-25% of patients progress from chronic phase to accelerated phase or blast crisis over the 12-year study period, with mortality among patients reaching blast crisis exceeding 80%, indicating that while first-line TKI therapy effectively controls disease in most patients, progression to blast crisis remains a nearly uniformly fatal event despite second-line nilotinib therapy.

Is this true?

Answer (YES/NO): NO